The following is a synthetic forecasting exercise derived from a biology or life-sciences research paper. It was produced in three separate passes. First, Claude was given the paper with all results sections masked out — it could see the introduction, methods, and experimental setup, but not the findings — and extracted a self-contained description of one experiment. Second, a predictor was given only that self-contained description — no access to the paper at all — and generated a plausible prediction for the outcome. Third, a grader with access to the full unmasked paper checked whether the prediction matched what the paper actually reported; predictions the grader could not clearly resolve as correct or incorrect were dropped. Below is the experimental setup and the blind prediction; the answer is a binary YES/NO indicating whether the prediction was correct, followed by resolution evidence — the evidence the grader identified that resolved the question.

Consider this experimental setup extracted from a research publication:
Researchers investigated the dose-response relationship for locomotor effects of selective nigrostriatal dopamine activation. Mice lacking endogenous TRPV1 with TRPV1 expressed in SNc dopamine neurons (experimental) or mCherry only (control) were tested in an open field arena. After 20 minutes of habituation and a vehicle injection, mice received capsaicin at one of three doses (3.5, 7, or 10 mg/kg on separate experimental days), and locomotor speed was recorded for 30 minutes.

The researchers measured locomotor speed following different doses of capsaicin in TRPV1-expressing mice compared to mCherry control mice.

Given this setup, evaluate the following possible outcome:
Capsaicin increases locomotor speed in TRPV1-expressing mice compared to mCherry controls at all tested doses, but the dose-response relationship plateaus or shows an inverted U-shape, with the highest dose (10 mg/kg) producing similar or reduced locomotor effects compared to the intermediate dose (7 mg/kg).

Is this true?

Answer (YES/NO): NO